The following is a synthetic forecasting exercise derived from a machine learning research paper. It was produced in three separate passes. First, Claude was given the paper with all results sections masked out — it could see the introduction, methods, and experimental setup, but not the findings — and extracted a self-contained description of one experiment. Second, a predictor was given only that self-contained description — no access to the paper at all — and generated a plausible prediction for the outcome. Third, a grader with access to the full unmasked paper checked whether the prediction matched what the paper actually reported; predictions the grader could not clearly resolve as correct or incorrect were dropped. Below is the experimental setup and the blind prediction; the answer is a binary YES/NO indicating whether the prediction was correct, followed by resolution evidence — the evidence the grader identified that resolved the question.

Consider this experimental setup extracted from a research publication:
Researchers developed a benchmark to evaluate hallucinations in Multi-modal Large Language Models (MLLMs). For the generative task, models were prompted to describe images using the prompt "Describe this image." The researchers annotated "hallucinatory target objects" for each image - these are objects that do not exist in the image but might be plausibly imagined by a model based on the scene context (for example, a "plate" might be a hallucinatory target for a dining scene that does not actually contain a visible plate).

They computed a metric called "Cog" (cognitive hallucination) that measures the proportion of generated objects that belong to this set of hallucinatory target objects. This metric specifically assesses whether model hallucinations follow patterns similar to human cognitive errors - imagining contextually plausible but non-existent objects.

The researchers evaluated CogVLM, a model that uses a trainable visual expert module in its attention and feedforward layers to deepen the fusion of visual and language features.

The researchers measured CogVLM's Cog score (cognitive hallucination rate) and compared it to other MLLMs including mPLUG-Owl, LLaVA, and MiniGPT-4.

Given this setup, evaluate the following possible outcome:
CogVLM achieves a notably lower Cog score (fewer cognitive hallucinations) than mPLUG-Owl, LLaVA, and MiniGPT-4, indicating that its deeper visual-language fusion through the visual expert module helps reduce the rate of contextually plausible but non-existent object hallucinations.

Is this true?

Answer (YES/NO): YES